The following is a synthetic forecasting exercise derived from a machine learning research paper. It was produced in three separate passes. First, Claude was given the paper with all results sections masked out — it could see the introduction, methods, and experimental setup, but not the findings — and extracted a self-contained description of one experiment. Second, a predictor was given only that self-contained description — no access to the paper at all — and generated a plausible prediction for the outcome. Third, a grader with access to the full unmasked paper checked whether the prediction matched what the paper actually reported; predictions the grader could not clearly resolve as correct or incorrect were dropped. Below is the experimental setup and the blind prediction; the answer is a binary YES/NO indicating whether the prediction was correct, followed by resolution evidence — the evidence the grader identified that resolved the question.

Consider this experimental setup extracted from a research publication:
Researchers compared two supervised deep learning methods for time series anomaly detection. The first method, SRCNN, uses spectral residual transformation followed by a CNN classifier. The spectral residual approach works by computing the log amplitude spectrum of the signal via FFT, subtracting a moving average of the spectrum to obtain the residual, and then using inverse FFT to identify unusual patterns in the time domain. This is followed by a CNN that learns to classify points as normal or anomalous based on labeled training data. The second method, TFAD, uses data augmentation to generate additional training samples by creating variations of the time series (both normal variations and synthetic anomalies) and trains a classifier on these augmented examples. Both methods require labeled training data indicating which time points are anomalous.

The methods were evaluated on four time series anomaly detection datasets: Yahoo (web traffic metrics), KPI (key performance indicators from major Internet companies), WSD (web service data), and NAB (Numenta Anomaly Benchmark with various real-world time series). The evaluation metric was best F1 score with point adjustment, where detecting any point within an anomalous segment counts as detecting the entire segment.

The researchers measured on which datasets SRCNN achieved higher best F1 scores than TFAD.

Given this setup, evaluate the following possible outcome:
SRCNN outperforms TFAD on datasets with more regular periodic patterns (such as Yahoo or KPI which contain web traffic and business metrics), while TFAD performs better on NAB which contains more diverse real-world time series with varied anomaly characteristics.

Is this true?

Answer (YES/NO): NO